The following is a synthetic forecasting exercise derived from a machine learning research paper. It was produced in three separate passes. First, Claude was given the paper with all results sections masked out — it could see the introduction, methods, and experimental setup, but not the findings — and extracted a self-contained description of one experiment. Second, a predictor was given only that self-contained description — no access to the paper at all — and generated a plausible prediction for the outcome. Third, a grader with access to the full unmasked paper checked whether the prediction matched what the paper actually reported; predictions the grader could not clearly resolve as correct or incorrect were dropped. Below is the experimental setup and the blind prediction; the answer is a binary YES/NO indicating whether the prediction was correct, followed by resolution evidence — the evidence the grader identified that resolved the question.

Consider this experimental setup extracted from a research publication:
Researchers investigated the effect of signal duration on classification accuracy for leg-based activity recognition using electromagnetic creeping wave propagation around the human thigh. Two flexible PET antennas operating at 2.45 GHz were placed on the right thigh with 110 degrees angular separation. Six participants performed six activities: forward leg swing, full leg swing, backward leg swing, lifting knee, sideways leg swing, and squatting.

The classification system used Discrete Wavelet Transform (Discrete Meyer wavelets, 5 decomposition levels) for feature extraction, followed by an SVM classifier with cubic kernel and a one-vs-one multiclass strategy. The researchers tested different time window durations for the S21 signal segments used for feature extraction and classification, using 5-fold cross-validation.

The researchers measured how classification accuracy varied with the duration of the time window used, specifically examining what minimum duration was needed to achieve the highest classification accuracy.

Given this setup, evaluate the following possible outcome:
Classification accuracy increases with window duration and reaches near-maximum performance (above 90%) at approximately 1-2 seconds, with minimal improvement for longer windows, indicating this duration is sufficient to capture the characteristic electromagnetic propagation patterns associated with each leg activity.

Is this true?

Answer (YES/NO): NO